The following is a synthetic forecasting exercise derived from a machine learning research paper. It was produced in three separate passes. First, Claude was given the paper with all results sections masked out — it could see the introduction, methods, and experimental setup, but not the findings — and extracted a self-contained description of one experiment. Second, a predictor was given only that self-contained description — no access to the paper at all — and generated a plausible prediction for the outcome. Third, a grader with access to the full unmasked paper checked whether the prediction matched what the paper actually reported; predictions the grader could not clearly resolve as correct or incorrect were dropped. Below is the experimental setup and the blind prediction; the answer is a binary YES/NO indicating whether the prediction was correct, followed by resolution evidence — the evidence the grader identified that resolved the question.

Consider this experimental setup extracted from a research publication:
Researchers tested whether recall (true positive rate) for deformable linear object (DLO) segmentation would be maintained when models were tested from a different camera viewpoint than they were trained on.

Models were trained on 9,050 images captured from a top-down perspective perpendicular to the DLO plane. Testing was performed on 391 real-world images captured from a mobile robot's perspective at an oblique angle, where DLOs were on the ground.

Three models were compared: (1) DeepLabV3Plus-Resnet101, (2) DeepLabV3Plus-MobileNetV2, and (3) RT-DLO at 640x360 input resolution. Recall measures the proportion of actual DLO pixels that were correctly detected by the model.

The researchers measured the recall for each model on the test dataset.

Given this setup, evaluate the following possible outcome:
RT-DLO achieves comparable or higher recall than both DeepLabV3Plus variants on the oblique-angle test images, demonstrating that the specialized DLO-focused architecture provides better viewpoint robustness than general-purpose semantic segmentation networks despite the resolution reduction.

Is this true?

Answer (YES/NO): NO